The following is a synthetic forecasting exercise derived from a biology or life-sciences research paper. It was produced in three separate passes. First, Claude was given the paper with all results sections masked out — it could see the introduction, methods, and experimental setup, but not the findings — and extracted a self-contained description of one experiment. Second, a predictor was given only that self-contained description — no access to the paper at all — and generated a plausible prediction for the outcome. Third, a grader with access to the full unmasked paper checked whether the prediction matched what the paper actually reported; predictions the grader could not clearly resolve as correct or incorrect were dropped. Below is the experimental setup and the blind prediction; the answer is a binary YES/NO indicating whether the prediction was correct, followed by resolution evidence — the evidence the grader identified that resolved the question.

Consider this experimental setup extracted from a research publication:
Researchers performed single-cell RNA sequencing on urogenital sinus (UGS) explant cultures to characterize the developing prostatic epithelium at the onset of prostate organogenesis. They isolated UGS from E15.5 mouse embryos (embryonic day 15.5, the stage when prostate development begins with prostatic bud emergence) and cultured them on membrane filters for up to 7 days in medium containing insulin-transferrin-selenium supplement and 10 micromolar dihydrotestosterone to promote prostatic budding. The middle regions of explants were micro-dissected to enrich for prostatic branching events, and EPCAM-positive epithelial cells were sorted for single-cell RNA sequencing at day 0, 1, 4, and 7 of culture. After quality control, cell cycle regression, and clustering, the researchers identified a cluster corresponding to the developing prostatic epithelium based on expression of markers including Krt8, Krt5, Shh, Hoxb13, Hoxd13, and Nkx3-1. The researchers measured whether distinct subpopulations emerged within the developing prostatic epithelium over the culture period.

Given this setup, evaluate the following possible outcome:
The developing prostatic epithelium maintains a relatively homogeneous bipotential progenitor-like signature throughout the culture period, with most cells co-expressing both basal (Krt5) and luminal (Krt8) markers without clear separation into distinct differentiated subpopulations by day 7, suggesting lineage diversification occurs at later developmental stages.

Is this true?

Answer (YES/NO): NO